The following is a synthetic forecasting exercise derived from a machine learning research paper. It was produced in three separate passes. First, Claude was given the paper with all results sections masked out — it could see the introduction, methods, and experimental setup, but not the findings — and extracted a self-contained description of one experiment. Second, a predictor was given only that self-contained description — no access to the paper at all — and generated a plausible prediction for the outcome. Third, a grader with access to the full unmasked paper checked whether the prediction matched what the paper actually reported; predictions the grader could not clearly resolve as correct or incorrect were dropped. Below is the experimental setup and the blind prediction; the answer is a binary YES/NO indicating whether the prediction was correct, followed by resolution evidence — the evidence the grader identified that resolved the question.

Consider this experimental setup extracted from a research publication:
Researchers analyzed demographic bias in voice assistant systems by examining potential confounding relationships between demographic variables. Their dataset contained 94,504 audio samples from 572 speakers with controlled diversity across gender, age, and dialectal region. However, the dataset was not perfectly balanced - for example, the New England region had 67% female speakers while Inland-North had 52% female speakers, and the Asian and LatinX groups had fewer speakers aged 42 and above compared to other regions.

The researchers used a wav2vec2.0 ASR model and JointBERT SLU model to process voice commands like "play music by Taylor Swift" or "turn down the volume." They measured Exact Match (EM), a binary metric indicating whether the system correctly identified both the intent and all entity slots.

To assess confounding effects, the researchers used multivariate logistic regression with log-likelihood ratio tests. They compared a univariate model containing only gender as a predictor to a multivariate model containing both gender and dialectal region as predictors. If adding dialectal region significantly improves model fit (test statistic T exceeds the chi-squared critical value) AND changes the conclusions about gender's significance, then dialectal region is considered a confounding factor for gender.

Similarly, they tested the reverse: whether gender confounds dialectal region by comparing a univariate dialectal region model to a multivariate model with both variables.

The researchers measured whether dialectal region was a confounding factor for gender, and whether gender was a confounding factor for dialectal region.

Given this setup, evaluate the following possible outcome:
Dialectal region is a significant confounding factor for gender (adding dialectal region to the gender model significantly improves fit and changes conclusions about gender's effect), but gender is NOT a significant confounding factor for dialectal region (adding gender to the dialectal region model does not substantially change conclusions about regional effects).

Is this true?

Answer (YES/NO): YES